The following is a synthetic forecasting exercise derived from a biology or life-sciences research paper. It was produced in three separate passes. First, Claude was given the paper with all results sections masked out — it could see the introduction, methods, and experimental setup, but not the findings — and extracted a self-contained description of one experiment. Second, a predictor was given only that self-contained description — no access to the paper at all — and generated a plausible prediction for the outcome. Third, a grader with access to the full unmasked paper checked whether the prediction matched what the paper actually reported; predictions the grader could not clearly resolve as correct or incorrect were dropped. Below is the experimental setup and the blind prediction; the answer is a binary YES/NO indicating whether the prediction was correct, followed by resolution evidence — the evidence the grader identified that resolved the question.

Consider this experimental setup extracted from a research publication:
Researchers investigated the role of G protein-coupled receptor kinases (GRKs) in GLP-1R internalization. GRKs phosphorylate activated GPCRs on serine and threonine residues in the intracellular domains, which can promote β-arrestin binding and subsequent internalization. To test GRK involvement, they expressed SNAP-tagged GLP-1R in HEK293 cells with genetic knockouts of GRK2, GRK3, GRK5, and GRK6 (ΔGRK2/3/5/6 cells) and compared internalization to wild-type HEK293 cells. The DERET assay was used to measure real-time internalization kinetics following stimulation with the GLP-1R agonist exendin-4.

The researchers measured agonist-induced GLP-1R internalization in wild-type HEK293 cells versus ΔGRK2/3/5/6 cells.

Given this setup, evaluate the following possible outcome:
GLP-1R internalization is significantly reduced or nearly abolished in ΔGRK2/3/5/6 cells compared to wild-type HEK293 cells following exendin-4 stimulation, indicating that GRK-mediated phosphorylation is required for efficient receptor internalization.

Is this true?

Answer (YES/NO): YES